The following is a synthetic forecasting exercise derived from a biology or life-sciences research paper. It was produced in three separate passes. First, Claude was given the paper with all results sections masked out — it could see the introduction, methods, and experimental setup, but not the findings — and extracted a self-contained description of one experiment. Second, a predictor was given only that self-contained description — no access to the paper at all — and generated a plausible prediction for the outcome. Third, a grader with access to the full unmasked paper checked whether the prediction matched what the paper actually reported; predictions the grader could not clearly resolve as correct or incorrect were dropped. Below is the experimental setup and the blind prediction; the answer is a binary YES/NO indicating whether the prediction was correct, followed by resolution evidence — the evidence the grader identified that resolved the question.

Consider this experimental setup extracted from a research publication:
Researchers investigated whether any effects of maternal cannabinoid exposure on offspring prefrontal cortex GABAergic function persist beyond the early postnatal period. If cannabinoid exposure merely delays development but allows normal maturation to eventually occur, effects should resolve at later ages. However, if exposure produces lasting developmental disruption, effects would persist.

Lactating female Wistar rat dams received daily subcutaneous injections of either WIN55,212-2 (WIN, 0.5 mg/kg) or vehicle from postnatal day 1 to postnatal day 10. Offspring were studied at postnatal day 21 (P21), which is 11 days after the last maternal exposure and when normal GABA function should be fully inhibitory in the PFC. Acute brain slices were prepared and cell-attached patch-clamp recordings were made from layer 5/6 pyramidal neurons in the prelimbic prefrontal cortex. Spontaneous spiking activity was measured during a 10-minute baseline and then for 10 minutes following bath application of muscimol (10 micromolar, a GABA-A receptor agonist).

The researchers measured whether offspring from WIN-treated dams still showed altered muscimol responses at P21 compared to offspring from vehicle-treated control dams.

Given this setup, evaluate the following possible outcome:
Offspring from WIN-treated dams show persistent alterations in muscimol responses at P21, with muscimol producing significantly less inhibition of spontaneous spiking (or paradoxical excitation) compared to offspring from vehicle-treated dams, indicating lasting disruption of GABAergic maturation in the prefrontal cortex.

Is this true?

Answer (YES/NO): NO